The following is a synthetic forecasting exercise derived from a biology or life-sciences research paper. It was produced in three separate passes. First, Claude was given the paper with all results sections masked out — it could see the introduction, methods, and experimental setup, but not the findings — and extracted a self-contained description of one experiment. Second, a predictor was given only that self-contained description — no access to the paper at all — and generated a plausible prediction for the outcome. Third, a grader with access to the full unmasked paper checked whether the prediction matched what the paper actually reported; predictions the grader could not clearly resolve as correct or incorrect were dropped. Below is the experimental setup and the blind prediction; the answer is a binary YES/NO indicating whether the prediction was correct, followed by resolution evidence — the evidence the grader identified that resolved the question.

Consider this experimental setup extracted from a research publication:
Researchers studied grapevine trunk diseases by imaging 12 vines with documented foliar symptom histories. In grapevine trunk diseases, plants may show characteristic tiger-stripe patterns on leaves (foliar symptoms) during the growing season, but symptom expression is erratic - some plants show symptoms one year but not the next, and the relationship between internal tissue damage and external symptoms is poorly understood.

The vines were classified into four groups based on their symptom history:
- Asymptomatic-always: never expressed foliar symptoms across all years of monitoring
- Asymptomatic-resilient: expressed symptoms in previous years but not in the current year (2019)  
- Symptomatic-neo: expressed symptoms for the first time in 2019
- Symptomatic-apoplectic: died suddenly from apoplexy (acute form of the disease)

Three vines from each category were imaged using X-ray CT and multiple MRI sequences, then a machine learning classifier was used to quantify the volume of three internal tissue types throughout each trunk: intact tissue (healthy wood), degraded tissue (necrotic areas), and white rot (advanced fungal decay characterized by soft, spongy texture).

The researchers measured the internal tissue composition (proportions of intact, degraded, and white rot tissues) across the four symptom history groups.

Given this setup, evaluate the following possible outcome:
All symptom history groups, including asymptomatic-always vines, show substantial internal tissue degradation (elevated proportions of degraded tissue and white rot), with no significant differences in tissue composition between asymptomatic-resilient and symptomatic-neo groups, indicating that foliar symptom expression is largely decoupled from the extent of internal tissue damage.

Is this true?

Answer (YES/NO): NO